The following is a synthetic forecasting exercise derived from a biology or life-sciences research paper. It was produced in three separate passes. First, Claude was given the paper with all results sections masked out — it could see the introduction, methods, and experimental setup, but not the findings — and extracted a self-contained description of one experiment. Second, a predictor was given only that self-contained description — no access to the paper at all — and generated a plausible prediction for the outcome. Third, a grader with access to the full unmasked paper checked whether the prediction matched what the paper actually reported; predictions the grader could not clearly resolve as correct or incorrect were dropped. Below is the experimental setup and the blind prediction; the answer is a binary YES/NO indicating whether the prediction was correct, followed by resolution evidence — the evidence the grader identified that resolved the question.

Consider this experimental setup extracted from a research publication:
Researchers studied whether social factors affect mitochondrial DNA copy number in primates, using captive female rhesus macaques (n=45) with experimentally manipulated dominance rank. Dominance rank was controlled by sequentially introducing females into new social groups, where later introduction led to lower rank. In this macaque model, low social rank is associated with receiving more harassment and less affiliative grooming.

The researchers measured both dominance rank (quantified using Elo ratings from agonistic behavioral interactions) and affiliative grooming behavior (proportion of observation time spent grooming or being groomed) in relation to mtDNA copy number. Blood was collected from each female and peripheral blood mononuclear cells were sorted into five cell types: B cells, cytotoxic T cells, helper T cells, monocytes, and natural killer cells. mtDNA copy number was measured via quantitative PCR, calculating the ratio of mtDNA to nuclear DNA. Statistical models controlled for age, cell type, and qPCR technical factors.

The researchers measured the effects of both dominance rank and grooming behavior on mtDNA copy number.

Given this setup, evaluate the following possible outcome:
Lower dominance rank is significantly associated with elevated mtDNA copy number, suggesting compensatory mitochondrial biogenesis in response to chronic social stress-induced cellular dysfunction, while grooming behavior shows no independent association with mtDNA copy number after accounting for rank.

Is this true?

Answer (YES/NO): NO